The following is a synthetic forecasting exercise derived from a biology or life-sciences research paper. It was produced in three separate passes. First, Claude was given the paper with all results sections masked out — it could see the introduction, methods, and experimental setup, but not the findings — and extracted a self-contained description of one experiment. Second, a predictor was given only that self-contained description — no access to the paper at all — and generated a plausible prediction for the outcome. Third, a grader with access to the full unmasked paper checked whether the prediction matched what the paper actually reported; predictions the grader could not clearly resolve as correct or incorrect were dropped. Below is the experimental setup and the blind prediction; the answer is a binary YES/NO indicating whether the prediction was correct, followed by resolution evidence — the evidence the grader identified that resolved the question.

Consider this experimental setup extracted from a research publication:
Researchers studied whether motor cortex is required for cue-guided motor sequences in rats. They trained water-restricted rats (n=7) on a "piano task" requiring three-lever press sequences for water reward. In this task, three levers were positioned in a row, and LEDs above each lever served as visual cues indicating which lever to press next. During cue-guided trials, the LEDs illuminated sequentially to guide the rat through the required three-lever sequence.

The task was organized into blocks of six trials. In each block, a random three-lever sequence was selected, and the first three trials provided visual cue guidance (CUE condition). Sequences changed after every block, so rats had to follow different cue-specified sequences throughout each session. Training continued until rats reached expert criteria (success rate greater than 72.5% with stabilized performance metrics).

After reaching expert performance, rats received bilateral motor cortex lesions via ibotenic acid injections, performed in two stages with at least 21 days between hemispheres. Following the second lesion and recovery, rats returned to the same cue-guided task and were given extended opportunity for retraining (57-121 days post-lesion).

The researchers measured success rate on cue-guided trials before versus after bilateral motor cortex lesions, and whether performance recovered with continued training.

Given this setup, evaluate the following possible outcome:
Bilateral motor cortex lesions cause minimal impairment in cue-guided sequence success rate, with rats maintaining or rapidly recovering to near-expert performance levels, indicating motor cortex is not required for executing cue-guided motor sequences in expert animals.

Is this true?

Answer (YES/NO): NO